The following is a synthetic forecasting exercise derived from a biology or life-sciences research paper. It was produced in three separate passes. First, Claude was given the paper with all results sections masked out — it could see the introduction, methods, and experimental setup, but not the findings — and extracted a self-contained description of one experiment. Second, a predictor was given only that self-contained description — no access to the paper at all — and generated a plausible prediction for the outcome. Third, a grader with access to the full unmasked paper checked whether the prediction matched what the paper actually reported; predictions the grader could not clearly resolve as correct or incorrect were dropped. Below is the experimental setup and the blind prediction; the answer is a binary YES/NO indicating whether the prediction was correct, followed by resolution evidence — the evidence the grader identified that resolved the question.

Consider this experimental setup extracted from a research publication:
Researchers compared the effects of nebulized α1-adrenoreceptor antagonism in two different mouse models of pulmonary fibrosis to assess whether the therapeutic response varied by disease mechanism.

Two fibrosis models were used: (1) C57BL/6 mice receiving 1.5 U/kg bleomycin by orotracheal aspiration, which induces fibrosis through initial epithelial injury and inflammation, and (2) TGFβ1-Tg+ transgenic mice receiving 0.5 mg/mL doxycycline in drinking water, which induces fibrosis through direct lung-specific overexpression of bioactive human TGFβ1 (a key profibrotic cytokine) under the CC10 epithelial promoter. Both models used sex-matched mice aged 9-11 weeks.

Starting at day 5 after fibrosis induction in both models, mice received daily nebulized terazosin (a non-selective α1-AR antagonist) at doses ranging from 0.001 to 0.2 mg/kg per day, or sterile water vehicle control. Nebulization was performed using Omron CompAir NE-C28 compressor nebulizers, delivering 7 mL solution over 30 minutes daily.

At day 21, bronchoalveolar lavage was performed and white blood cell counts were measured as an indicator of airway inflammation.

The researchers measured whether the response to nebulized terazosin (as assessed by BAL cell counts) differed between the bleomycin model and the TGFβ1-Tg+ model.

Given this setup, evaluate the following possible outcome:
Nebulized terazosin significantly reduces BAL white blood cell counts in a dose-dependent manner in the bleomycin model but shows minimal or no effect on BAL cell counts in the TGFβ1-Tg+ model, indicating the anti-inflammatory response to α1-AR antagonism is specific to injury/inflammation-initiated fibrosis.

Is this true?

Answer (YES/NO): NO